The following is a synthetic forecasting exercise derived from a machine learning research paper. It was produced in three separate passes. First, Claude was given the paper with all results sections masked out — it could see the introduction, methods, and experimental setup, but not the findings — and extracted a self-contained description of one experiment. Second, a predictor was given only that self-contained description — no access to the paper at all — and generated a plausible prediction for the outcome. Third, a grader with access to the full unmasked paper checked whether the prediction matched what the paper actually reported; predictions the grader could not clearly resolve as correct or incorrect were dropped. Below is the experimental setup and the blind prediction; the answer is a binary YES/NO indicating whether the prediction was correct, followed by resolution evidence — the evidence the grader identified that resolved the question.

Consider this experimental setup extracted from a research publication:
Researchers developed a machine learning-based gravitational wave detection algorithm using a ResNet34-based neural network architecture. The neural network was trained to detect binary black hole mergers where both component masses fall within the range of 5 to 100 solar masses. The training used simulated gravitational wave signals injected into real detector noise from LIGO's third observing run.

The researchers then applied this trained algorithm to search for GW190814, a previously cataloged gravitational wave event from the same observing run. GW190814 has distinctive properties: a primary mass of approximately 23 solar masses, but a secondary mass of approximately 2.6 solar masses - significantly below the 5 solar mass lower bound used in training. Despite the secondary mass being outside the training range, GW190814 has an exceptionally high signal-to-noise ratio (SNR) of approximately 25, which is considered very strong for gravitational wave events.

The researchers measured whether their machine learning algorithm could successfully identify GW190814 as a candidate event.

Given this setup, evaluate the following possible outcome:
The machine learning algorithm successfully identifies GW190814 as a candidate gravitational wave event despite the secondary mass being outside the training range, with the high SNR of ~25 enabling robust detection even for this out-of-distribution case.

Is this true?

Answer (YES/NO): NO